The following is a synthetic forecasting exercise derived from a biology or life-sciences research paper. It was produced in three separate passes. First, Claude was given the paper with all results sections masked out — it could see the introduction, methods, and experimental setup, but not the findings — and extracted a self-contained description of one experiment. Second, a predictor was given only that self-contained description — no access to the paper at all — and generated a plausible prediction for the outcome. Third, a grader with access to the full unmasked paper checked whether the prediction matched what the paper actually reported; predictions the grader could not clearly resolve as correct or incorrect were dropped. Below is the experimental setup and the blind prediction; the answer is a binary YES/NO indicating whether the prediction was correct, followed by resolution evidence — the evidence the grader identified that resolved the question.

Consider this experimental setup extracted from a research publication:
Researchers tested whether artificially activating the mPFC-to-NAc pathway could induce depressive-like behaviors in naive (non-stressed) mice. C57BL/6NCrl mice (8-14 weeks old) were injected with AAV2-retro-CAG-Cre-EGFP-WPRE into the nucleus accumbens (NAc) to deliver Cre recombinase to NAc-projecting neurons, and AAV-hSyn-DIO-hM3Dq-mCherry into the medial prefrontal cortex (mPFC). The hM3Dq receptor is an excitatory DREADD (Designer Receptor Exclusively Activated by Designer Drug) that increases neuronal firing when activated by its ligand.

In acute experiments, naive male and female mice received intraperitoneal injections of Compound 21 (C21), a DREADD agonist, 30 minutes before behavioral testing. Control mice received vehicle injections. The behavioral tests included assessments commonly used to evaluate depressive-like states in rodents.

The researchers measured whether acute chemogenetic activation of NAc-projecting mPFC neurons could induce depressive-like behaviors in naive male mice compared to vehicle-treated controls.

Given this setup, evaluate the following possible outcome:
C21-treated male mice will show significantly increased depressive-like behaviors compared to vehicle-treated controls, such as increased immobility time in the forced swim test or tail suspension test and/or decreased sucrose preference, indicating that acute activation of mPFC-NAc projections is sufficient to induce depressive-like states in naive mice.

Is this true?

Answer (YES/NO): NO